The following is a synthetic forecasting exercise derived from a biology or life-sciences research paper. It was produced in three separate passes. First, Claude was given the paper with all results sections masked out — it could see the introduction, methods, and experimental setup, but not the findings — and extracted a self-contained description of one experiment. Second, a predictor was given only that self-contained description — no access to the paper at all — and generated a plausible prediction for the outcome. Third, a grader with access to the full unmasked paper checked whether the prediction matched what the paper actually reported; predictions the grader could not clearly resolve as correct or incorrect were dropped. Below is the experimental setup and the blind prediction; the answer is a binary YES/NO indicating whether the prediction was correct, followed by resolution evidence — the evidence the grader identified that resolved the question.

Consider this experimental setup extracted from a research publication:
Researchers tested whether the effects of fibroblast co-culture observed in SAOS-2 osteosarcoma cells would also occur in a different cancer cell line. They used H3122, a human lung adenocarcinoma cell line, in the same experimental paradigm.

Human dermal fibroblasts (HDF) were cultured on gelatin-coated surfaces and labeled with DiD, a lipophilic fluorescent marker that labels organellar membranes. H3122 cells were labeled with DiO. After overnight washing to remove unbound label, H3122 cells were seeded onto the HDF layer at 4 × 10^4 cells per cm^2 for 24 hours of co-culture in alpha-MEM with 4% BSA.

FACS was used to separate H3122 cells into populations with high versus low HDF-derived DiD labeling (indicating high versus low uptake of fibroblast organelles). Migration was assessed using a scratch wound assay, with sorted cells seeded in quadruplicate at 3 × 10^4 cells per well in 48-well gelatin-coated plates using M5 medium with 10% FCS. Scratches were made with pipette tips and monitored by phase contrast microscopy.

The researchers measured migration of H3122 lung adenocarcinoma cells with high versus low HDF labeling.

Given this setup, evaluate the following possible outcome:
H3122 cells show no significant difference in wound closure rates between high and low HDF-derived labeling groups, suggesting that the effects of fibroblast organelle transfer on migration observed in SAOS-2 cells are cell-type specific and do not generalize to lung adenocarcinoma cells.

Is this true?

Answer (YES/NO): NO